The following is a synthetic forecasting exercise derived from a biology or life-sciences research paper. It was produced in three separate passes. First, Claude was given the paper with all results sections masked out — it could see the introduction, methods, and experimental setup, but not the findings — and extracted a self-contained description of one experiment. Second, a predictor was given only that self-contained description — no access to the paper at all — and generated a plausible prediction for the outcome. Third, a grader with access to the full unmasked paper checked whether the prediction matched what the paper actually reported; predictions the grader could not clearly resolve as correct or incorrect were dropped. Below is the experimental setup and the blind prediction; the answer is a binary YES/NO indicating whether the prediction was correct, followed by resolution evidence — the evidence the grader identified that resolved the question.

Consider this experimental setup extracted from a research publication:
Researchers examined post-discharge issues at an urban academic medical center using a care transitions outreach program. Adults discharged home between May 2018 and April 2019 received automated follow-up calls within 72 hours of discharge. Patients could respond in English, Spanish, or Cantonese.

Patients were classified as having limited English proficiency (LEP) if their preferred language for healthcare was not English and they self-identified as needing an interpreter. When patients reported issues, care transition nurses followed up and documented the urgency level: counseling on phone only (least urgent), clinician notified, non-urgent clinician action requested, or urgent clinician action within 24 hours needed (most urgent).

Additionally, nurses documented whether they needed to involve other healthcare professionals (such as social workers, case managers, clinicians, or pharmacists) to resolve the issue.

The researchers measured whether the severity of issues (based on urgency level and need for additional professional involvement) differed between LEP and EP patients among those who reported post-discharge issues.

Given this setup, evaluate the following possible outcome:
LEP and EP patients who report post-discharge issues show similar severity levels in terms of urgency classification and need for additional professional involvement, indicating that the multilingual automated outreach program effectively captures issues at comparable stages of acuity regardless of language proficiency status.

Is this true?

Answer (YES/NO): YES